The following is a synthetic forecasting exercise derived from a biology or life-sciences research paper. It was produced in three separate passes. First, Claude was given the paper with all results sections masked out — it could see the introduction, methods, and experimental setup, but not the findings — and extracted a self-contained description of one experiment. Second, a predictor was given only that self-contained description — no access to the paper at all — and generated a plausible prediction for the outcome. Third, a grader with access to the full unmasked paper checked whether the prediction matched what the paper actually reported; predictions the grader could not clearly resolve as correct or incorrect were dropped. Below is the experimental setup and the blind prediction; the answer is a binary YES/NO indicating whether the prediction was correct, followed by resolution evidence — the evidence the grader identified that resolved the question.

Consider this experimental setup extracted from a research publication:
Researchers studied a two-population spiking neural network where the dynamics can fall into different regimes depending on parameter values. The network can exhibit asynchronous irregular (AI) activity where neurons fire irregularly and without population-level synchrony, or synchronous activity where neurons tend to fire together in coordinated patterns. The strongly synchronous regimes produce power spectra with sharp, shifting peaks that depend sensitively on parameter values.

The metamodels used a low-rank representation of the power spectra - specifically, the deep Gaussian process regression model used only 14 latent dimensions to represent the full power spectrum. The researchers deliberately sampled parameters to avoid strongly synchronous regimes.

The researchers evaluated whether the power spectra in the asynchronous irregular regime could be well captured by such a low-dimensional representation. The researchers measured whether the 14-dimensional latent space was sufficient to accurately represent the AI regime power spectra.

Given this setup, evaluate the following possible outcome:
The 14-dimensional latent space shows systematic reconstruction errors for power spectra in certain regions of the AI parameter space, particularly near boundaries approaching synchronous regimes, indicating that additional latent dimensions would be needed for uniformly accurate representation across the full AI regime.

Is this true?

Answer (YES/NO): NO